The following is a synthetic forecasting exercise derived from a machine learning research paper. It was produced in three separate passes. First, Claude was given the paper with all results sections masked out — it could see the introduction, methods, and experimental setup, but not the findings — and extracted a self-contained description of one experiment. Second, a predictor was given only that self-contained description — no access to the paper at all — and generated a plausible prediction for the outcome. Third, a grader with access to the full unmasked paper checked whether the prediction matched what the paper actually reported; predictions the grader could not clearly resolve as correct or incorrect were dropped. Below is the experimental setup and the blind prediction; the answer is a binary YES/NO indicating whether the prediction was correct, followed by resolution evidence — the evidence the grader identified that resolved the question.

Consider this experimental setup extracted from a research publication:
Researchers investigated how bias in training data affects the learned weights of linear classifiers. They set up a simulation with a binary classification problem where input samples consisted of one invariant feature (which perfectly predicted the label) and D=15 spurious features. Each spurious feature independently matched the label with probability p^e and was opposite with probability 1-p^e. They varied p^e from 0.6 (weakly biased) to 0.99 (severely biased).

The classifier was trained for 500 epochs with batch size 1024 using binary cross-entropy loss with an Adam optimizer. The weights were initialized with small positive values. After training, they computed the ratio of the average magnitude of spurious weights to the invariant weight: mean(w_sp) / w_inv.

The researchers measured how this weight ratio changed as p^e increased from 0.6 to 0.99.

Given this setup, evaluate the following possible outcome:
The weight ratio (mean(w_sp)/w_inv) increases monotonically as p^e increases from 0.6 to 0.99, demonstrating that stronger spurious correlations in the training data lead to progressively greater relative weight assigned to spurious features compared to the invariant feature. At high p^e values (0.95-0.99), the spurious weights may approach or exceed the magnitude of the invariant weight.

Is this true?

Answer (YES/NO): YES